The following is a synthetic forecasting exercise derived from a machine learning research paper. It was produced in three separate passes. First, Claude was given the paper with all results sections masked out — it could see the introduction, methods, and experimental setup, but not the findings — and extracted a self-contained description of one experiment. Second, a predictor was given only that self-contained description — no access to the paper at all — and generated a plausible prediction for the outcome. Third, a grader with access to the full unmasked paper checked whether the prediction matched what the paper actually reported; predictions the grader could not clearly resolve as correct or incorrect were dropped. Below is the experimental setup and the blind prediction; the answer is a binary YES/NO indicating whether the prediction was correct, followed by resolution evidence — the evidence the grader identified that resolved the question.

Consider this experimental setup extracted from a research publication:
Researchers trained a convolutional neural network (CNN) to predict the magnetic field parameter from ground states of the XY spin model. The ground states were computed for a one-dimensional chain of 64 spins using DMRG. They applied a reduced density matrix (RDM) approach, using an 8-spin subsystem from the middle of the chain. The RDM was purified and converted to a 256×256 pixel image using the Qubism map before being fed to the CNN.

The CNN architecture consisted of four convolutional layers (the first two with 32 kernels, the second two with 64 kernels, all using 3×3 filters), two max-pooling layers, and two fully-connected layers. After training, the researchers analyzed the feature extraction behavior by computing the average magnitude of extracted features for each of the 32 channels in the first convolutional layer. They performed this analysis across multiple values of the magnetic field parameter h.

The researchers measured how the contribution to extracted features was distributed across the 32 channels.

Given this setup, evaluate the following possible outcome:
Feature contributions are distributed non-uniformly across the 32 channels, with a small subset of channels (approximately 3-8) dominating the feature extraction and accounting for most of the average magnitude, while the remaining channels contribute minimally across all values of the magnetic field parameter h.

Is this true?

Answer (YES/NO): NO